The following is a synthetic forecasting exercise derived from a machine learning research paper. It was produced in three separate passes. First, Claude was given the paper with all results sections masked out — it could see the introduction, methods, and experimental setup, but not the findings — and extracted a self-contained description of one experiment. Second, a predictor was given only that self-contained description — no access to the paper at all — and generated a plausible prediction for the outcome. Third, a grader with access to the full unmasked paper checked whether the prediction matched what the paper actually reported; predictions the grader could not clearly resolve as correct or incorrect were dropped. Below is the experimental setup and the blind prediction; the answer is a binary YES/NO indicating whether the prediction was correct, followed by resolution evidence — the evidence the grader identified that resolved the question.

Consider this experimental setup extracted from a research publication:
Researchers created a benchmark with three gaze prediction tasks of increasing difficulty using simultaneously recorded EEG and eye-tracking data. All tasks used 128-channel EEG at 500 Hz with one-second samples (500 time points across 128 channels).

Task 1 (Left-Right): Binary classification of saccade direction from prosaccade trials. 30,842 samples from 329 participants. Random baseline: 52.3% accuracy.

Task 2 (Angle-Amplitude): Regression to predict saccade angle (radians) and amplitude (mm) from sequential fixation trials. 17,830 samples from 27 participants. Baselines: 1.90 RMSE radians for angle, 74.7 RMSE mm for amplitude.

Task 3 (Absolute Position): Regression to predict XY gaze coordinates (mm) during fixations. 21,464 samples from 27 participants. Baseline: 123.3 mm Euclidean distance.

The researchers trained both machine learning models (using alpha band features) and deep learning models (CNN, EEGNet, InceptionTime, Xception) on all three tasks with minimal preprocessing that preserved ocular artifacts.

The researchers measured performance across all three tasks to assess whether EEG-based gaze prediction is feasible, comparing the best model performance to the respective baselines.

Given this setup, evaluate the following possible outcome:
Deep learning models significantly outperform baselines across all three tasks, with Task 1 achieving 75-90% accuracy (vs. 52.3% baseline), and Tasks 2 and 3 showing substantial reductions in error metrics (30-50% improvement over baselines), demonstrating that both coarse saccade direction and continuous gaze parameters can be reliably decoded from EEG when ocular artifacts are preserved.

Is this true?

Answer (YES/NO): NO